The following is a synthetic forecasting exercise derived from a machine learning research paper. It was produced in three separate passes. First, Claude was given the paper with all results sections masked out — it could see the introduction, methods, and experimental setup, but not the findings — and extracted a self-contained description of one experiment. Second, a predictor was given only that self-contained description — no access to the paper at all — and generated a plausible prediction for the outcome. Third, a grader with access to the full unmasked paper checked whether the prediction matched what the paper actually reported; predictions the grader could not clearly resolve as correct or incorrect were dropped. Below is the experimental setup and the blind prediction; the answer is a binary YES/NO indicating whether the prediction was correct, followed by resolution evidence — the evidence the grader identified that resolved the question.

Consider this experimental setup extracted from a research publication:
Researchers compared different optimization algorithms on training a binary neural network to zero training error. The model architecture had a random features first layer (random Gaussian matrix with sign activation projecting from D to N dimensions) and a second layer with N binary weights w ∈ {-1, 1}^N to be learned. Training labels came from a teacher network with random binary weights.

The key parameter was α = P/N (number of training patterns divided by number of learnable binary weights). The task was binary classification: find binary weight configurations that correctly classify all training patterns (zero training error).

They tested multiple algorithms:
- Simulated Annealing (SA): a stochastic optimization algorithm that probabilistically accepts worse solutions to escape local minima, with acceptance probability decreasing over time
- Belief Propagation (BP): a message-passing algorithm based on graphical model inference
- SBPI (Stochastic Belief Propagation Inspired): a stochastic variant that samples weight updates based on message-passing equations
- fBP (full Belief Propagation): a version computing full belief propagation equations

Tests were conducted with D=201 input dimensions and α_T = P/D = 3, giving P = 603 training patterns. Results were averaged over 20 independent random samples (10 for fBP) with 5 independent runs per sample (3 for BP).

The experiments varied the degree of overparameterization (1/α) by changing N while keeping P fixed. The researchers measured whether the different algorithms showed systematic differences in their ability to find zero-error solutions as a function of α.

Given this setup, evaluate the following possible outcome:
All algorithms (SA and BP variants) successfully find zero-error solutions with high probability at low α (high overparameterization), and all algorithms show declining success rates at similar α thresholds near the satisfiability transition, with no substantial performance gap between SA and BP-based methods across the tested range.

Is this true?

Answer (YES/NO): YES